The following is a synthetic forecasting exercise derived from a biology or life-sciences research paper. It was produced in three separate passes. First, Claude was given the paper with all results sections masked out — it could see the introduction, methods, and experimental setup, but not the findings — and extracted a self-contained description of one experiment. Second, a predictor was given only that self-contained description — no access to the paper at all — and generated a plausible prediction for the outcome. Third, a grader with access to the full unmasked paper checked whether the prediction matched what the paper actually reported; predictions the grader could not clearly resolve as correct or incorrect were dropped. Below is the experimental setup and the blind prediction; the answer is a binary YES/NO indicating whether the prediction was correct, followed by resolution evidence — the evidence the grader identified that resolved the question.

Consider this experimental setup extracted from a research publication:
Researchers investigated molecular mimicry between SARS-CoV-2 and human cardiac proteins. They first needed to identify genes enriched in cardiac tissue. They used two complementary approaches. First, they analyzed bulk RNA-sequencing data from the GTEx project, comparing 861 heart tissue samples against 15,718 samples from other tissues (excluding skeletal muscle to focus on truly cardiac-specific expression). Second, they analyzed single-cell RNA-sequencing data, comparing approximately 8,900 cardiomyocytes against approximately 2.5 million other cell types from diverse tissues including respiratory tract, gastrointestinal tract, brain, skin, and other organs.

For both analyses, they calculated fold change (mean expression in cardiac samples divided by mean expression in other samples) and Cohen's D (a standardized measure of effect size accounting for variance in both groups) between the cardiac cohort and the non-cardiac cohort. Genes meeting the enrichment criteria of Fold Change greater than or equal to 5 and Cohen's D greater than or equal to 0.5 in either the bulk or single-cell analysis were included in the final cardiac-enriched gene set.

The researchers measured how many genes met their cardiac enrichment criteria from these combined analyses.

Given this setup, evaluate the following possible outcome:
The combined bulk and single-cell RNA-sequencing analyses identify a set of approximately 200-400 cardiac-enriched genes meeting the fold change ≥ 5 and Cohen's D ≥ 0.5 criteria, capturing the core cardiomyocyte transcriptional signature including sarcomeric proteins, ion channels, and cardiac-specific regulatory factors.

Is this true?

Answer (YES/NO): NO